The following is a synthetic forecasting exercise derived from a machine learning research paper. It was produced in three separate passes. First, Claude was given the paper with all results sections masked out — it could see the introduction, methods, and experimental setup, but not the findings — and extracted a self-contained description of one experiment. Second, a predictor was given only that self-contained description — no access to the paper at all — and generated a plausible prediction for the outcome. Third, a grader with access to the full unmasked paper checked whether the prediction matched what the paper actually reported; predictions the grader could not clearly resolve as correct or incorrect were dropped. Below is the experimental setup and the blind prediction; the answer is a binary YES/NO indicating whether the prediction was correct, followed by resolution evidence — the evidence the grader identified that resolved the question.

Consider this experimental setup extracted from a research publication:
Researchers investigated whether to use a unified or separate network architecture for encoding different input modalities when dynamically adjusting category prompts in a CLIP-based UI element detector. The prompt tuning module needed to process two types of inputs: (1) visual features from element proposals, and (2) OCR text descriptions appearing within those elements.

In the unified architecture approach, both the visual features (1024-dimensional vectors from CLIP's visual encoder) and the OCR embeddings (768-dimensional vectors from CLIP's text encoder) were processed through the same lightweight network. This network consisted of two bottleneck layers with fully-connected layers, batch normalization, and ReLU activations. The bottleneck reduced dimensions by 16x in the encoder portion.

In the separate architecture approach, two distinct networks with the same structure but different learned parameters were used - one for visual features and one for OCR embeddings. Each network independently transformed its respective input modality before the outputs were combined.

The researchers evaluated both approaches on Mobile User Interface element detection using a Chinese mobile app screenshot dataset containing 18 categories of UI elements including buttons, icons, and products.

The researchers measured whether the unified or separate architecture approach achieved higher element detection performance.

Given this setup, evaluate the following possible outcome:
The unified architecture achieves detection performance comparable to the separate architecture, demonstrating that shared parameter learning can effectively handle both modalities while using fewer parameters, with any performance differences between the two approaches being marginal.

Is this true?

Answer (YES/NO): NO